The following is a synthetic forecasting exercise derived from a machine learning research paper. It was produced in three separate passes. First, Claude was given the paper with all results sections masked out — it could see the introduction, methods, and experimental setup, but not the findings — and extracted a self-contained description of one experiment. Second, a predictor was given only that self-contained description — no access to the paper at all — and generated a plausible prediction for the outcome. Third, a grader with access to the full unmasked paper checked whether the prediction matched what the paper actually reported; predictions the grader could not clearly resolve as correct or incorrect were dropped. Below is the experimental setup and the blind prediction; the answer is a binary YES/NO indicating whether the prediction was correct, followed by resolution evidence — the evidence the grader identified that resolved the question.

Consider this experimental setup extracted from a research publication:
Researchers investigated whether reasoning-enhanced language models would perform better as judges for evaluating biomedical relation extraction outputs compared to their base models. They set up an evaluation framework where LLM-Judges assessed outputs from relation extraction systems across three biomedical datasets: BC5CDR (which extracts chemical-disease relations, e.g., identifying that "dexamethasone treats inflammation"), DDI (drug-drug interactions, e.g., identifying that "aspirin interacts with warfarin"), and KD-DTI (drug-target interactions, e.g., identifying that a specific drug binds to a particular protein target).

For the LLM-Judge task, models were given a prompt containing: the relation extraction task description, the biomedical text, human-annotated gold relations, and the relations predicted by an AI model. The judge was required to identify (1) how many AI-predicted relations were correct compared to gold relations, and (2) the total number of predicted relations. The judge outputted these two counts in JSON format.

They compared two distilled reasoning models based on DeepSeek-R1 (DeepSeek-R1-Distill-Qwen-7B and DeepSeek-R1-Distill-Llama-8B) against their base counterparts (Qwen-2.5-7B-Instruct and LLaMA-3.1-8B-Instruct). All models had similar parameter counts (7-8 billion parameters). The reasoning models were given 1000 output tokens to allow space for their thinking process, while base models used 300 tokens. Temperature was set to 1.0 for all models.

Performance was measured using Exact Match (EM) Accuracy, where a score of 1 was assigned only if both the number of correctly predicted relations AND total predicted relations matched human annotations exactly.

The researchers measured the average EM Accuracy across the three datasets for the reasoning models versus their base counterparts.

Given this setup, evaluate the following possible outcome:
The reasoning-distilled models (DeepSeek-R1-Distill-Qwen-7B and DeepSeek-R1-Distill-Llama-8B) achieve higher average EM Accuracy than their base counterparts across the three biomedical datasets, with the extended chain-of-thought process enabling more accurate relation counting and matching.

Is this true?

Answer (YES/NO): NO